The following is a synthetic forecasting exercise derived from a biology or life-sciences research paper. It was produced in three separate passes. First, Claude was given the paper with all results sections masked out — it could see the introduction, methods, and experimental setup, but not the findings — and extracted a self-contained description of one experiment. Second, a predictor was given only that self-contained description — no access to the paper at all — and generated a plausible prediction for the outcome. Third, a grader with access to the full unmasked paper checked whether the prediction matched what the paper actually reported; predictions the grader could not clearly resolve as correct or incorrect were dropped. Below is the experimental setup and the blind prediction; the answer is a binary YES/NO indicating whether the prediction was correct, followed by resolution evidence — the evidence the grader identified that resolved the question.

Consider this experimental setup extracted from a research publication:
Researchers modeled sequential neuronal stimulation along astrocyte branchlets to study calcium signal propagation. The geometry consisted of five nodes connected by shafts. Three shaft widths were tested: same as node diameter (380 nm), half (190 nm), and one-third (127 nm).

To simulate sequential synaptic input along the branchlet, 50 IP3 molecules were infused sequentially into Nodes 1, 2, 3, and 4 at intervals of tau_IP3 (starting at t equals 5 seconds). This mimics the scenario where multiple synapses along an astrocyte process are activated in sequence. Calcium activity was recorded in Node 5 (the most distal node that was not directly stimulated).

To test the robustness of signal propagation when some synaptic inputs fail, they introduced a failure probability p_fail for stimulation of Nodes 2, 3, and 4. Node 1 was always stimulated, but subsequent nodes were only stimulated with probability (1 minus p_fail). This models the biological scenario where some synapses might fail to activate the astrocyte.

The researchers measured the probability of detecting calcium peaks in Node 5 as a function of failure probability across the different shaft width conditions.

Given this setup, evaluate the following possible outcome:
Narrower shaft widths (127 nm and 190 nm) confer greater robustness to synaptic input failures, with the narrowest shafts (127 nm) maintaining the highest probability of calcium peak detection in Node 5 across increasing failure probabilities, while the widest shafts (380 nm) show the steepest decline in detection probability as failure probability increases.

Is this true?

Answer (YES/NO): YES